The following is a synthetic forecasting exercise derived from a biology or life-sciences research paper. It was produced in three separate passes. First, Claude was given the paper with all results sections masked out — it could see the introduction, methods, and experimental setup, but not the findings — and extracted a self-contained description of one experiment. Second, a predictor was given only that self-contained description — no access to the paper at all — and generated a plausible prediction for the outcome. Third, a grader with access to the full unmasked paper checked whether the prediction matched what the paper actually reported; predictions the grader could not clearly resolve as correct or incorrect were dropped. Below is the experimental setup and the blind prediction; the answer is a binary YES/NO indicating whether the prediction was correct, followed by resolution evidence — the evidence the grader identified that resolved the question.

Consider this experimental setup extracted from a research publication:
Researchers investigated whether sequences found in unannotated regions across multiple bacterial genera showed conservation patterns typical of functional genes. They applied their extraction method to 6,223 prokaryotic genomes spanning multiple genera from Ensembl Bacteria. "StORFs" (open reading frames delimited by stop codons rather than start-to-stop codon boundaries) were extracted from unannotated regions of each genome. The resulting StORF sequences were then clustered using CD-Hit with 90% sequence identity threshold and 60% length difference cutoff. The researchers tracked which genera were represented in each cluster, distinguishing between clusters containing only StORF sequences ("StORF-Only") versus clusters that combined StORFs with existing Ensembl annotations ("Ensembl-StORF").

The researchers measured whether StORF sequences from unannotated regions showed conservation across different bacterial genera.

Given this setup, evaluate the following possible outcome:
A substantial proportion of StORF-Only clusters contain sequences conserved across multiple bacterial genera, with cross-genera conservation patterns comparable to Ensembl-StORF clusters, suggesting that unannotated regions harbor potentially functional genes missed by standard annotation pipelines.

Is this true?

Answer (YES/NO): NO